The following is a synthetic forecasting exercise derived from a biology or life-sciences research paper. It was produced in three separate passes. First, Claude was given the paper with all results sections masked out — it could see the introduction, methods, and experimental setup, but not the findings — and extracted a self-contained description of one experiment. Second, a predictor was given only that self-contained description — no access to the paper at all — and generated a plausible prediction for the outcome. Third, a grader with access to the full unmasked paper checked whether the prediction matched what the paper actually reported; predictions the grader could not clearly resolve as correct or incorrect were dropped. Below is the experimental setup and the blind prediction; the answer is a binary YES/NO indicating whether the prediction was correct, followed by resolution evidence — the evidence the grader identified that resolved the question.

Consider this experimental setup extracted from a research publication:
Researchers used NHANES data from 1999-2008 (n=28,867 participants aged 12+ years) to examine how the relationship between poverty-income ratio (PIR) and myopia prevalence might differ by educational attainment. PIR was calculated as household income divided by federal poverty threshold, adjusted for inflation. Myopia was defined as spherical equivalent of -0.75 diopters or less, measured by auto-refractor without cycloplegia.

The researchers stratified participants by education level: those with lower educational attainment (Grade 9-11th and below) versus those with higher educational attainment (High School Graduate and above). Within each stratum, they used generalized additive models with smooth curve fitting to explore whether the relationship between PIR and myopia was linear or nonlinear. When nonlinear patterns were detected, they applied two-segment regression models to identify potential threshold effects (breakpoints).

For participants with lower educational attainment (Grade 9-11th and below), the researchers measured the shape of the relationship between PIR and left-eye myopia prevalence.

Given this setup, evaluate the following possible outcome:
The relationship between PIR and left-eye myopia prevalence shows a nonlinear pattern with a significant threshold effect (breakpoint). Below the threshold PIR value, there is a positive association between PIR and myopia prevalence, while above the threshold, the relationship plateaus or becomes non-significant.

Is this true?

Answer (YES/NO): NO